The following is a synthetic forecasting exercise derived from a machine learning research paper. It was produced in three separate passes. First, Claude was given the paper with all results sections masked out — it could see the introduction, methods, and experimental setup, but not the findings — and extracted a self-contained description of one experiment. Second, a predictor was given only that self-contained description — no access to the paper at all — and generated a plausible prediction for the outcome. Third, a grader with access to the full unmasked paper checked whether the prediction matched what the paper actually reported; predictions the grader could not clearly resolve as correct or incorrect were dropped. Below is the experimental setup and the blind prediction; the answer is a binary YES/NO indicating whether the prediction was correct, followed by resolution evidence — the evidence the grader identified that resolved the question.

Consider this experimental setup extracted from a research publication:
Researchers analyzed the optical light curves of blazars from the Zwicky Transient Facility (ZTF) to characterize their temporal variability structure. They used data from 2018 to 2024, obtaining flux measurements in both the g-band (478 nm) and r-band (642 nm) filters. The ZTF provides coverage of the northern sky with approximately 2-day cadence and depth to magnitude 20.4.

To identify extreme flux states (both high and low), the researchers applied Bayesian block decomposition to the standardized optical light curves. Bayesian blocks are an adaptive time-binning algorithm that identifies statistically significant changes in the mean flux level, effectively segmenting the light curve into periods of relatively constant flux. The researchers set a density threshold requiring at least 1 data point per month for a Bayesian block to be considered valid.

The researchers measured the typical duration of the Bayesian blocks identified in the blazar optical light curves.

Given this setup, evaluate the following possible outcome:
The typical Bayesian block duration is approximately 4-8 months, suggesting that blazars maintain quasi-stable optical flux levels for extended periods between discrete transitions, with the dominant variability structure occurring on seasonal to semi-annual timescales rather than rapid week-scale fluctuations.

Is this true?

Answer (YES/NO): NO